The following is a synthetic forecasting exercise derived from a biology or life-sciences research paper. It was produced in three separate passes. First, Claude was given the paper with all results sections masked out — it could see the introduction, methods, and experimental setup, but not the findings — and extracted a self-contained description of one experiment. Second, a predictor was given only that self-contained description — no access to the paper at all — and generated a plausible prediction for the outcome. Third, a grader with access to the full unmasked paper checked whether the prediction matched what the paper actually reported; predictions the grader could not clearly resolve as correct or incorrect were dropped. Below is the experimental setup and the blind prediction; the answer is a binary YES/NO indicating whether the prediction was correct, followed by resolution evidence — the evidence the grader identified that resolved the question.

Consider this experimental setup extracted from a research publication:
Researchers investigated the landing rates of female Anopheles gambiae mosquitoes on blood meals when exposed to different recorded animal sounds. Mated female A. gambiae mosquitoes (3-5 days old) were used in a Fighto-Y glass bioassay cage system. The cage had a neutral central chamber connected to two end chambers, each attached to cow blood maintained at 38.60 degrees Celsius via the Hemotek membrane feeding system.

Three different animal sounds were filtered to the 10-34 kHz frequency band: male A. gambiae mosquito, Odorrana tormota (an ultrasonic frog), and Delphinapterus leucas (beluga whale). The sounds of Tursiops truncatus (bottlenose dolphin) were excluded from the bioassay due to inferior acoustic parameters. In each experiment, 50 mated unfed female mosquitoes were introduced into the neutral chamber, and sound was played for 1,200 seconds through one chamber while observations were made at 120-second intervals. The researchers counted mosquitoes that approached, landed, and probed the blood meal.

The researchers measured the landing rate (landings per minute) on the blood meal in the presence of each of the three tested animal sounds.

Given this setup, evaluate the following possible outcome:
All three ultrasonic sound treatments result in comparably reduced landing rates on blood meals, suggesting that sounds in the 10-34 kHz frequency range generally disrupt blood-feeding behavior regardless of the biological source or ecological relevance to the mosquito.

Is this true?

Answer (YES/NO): NO